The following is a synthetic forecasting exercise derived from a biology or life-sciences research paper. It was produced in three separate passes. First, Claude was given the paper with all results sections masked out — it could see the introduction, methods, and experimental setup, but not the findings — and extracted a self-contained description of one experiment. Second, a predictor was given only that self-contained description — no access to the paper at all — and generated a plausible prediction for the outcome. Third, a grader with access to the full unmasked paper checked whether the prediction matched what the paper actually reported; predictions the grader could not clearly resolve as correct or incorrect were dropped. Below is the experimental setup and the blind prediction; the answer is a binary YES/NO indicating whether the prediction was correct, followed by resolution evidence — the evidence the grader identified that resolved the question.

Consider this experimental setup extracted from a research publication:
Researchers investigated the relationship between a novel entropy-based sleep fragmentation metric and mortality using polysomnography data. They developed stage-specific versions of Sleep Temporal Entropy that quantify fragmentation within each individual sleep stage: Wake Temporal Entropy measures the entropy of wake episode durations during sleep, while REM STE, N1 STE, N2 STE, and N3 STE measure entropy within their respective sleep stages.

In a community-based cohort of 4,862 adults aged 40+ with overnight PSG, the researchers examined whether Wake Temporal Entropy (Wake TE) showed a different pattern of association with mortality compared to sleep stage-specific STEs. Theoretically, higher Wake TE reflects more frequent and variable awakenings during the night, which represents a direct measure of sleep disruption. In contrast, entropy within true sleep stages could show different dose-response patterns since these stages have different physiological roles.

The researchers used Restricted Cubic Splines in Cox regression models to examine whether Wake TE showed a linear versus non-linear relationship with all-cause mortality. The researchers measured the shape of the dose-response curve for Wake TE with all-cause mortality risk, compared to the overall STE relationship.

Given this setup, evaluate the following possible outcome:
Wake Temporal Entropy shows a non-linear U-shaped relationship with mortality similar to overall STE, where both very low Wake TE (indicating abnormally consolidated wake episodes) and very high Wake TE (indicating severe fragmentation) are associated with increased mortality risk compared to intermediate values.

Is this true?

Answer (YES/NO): NO